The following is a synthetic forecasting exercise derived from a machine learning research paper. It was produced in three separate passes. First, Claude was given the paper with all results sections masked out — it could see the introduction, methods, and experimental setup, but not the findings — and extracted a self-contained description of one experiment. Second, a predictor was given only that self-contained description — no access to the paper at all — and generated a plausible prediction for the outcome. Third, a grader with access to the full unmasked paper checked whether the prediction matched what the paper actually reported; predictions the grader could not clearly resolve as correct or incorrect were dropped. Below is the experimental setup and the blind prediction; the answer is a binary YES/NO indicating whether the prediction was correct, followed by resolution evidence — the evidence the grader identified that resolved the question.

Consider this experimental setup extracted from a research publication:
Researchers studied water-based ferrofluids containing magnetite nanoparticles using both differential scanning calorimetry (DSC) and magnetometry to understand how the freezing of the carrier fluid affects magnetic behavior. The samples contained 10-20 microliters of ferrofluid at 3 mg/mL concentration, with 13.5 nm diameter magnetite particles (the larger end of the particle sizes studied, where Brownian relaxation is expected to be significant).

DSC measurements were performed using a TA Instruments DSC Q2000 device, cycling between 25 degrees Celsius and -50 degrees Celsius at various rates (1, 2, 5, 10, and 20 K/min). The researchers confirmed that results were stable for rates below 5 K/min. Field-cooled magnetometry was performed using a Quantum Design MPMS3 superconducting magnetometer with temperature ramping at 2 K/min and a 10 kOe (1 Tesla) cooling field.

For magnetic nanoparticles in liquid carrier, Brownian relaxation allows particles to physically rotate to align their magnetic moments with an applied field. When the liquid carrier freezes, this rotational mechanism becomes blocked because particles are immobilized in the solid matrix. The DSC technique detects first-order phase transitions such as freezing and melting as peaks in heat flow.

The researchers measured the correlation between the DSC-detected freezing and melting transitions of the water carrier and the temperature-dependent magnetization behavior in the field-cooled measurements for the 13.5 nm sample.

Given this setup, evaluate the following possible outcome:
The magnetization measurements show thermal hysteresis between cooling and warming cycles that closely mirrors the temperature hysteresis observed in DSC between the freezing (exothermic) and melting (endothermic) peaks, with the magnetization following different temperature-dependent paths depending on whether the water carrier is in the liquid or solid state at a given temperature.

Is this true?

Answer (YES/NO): YES